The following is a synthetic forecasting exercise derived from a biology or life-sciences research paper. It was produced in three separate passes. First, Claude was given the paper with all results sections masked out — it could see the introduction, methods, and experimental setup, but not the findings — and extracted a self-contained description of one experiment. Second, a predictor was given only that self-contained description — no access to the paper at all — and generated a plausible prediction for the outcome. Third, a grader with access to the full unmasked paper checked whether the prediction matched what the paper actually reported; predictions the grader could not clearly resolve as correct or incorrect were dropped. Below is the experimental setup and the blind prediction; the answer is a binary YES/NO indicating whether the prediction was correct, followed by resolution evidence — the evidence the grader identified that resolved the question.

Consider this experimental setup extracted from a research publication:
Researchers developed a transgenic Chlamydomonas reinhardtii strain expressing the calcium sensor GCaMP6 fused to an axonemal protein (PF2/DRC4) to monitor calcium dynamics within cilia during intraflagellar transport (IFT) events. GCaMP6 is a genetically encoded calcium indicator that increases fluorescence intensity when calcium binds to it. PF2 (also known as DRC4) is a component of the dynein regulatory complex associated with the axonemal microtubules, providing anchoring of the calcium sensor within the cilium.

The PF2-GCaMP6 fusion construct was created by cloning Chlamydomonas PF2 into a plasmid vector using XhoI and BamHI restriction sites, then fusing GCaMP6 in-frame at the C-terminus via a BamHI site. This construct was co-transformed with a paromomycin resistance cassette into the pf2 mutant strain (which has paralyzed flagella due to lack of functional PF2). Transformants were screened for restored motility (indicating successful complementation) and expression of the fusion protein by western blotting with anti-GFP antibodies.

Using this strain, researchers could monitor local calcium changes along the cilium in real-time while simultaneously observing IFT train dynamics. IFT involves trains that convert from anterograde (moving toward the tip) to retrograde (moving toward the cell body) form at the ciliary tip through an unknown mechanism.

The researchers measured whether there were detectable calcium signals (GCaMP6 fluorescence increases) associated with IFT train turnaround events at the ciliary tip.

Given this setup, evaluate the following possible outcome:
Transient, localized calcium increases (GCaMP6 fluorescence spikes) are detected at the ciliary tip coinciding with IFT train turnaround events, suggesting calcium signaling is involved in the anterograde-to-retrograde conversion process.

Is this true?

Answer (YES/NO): NO